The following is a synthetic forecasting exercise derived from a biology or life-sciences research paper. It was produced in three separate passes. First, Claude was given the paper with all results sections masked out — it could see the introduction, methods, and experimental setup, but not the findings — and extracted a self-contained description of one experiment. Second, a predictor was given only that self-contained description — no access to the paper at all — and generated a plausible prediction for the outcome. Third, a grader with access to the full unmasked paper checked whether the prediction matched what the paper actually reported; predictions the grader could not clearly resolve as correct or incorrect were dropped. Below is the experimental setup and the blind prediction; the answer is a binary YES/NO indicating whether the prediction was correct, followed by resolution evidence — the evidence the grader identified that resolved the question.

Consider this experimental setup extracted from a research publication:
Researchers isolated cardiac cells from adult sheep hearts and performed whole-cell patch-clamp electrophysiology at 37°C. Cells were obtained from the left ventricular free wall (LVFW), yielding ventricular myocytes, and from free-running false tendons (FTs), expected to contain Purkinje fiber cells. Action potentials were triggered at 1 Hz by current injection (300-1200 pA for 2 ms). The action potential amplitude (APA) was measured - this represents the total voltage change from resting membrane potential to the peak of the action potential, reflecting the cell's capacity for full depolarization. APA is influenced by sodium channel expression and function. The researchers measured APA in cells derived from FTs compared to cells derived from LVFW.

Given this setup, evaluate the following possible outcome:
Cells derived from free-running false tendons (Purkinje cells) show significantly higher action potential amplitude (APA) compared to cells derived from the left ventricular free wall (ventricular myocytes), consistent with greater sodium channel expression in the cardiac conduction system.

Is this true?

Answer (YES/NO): NO